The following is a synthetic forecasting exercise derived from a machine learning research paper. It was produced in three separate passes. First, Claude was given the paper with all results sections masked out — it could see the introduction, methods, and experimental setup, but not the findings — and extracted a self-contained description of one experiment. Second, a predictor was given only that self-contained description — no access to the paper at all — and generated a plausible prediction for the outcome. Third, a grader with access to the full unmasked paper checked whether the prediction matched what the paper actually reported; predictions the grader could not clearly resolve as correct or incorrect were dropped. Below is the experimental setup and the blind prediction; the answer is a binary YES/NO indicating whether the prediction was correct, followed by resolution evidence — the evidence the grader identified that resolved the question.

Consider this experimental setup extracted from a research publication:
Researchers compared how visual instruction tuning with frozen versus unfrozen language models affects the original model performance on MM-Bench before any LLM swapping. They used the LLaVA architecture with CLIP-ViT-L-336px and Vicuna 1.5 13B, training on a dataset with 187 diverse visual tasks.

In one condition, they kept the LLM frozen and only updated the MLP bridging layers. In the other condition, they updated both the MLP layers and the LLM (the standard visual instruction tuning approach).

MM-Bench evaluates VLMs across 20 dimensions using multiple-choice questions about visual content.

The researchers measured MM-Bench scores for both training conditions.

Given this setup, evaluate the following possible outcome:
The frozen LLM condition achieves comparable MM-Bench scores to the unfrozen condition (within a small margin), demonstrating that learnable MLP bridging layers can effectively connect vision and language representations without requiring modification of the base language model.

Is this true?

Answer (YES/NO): NO